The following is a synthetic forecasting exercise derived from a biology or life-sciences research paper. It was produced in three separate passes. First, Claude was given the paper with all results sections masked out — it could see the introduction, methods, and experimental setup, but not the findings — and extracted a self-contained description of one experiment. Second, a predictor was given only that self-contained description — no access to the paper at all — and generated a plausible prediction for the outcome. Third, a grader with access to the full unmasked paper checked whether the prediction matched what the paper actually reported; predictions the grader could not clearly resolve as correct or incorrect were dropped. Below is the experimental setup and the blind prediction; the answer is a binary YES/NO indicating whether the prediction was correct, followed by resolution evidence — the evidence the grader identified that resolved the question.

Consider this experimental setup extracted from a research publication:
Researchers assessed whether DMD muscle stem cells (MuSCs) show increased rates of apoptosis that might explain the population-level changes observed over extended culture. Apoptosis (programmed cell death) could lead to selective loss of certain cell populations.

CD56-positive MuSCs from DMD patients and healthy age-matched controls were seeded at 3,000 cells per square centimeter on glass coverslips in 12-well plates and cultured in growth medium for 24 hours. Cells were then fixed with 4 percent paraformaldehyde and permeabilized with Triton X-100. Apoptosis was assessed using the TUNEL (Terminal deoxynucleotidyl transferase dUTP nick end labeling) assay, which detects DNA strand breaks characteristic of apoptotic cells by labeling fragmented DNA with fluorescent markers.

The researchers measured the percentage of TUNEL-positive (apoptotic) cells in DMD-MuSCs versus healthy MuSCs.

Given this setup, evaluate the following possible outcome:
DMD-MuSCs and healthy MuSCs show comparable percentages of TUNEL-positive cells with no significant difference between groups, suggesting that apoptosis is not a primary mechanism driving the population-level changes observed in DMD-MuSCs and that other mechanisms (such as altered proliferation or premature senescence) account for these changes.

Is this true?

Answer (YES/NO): YES